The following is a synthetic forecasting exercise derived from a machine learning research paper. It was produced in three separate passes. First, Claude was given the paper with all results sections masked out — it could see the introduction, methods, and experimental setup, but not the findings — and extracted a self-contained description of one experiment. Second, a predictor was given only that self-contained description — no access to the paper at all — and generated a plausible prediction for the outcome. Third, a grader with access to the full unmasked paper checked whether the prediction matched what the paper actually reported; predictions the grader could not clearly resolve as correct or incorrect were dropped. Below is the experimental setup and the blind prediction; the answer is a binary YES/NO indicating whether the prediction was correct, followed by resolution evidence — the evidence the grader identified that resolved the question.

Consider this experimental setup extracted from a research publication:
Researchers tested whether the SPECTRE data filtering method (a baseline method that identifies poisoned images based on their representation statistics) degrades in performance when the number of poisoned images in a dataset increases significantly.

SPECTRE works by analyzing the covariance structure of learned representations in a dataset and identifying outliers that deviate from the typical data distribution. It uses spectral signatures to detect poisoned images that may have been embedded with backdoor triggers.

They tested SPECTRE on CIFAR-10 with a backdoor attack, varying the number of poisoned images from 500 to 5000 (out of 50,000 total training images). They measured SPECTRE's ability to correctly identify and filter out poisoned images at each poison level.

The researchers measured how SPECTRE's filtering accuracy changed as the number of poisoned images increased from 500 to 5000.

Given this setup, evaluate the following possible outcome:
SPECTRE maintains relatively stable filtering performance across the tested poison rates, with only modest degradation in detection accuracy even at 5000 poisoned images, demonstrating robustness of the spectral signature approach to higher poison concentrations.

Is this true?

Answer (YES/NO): NO